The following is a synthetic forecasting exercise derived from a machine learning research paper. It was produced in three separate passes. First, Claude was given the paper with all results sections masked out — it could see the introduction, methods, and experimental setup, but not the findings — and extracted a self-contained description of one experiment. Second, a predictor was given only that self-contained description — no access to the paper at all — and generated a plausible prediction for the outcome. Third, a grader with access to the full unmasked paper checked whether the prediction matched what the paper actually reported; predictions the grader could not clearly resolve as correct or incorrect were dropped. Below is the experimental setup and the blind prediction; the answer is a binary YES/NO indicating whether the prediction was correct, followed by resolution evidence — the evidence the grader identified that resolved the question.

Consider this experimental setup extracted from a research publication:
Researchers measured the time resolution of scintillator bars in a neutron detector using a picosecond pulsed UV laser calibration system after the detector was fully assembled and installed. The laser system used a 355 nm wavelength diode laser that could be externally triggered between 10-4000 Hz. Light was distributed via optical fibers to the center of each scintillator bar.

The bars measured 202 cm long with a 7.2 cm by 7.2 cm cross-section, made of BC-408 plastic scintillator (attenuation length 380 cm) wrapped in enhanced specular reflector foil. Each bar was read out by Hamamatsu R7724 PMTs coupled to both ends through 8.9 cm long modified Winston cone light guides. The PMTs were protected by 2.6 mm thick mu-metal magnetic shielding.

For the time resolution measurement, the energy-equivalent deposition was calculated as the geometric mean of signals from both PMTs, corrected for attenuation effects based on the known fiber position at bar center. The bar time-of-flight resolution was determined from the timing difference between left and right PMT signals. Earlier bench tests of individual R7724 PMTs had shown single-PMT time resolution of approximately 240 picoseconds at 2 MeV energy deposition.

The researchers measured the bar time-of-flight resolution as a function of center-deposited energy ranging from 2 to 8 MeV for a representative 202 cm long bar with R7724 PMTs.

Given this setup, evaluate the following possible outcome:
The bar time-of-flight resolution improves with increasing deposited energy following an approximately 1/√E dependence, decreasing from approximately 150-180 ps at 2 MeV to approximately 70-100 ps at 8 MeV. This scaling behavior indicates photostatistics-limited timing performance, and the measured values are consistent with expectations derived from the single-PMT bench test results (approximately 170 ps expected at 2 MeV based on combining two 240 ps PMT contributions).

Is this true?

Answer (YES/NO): NO